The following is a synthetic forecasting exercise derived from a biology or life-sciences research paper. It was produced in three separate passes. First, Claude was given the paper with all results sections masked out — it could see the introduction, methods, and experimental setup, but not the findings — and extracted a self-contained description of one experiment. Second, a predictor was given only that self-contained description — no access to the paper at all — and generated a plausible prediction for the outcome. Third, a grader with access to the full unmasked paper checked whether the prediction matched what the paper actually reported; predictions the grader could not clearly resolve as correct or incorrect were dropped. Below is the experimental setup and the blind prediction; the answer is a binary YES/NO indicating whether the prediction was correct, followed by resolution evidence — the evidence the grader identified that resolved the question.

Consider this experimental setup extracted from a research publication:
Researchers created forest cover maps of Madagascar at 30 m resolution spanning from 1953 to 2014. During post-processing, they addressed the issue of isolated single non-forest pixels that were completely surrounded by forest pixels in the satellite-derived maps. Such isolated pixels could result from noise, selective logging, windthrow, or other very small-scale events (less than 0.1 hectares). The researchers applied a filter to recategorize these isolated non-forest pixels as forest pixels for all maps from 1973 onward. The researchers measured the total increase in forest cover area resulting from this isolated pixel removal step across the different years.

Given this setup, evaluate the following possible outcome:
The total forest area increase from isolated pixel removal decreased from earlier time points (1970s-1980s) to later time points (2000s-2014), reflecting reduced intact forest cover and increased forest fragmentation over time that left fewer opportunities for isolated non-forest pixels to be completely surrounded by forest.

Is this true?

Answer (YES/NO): NO